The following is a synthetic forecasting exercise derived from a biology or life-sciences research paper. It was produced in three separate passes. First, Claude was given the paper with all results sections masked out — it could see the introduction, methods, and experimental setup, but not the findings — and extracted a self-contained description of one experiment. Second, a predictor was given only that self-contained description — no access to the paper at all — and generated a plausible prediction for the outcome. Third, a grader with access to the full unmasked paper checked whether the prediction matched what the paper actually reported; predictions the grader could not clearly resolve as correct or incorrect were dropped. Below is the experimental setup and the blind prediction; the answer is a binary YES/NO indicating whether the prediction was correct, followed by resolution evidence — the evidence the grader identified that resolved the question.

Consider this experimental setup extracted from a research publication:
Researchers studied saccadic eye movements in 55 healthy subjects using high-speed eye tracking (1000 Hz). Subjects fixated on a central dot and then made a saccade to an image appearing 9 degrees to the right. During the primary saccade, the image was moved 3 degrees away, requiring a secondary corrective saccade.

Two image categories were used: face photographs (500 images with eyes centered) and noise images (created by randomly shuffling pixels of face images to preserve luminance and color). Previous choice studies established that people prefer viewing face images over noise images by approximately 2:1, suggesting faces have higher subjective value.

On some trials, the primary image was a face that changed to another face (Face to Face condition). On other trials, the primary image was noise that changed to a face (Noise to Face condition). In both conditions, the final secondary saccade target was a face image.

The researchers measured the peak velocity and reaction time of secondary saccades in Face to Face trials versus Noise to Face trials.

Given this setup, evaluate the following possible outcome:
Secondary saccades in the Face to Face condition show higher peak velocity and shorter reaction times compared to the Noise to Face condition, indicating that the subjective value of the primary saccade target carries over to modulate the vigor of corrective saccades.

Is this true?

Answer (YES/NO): NO